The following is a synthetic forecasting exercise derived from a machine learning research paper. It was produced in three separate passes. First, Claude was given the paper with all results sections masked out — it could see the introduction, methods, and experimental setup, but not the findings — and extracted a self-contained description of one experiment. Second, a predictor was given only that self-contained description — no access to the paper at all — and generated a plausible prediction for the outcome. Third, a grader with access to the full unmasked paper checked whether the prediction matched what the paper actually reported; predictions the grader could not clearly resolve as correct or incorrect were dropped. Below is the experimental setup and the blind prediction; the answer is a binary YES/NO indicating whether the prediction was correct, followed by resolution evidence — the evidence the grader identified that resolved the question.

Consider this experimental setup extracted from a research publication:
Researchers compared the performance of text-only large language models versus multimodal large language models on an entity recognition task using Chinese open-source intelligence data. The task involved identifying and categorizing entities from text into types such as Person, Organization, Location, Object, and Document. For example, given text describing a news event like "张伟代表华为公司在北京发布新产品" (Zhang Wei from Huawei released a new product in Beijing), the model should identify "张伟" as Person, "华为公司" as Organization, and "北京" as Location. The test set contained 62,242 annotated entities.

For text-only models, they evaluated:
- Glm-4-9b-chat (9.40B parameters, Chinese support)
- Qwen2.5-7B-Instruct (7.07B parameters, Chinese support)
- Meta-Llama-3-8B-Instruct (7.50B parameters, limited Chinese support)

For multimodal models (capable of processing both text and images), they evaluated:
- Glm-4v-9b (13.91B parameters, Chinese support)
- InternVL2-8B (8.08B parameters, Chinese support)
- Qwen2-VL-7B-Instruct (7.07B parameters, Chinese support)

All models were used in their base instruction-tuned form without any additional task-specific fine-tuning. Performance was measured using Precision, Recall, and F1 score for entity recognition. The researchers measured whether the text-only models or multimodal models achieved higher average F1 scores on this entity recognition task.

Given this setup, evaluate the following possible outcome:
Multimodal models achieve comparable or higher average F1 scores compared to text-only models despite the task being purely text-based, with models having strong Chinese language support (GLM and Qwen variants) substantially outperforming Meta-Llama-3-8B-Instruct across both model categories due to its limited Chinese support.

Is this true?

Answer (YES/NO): NO